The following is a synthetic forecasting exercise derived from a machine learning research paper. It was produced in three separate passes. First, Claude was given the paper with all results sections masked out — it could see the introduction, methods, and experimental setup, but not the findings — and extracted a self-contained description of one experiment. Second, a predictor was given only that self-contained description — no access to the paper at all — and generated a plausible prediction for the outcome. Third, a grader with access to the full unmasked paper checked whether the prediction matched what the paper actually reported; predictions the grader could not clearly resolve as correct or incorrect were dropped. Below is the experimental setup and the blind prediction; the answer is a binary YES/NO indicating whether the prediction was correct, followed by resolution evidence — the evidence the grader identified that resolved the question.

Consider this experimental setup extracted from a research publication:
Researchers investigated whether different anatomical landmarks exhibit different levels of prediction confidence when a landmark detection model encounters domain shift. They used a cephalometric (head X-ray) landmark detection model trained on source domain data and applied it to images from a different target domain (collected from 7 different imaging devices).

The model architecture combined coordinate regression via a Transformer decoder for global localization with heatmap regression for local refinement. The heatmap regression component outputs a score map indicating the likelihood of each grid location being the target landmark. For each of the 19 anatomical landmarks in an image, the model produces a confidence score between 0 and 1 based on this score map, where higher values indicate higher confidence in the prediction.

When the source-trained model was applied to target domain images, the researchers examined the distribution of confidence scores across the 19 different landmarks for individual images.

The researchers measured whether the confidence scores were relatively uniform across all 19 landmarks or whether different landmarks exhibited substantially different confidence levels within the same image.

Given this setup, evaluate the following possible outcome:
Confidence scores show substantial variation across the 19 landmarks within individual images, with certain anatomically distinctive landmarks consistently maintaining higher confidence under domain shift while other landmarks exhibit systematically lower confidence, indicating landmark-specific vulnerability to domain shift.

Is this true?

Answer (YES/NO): YES